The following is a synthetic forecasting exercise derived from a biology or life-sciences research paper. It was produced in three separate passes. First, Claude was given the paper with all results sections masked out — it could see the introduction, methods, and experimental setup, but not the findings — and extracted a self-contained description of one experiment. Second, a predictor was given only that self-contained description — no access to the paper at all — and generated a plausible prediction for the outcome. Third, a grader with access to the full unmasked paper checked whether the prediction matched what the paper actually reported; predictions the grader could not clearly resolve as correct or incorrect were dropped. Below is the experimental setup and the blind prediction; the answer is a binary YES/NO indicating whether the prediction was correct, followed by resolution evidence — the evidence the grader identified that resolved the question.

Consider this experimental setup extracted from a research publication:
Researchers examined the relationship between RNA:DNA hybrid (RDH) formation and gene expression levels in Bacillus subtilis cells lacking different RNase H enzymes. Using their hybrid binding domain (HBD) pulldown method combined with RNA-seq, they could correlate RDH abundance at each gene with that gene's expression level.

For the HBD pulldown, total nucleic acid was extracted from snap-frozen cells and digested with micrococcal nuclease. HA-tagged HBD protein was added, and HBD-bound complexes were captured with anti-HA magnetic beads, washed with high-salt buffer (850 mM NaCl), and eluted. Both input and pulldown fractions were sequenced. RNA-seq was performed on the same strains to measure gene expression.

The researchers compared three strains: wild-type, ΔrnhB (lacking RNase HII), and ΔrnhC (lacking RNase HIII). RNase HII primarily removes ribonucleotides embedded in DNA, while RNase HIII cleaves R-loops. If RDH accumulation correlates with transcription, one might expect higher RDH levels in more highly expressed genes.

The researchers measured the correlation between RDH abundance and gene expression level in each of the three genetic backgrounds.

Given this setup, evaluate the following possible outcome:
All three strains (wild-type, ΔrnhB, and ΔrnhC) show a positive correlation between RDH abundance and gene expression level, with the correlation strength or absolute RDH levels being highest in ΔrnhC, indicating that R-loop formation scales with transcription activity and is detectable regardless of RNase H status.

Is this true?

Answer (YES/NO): YES